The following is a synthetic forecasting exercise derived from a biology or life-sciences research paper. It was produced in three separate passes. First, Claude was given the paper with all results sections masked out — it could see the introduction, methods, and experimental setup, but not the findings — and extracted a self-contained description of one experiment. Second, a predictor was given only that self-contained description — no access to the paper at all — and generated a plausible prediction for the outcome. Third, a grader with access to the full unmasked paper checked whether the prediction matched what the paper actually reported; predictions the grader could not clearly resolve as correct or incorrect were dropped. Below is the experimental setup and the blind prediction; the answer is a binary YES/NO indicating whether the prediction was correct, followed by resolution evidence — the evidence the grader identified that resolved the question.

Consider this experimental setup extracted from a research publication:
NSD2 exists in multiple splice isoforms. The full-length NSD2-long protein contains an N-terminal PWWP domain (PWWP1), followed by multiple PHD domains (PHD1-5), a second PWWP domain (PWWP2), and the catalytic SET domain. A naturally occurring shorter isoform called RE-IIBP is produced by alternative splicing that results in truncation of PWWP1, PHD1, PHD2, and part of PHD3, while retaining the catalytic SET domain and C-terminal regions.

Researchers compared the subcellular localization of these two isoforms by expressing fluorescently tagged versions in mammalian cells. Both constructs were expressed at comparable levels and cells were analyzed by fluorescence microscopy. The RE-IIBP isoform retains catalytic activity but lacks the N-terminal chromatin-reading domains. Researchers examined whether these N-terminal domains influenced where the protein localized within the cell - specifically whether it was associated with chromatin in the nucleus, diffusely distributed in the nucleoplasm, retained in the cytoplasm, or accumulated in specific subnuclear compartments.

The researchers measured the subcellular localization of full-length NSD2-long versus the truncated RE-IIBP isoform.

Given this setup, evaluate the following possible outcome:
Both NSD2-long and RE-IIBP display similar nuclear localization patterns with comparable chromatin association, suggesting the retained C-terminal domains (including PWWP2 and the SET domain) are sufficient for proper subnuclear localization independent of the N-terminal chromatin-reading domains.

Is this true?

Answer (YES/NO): NO